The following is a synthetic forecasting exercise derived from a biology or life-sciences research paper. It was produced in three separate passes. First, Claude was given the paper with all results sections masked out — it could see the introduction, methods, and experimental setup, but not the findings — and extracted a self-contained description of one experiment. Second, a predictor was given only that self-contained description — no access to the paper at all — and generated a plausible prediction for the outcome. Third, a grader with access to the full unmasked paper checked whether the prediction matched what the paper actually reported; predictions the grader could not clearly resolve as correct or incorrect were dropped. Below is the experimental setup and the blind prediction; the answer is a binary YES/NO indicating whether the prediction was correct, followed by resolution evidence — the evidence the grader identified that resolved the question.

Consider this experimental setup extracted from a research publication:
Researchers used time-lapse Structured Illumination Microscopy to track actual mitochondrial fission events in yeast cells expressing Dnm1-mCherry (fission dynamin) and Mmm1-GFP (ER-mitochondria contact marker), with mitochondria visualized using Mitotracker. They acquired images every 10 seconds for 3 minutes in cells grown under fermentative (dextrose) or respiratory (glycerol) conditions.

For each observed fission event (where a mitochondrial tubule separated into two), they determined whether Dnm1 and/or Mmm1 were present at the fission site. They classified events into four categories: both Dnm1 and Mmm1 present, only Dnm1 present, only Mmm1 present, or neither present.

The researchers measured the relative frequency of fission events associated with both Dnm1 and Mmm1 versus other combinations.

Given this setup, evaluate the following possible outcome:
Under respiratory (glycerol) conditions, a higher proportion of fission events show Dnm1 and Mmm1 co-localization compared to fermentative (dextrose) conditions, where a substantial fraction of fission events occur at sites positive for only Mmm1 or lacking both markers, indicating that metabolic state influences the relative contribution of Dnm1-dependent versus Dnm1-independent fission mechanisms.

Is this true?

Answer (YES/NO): NO